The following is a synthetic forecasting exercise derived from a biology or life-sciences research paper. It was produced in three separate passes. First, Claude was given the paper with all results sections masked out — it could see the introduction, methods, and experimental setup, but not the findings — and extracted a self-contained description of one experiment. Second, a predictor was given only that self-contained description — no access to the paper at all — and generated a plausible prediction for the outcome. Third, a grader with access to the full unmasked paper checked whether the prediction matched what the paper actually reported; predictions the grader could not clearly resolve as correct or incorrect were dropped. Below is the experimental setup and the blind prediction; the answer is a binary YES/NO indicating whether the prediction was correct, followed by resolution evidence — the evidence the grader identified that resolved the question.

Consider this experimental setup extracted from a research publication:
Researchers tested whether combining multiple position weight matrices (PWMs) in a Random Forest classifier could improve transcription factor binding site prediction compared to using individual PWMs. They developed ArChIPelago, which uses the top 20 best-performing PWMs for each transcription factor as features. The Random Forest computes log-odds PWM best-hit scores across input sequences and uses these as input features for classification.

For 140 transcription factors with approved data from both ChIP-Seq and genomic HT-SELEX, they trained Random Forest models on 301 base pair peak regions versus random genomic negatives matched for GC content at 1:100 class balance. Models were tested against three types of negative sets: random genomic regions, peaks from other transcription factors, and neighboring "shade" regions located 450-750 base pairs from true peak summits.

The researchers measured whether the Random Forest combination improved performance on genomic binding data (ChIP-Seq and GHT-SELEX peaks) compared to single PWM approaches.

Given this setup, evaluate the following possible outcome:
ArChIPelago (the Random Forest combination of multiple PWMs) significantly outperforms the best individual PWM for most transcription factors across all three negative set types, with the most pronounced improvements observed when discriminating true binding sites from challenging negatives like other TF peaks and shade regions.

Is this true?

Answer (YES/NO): NO